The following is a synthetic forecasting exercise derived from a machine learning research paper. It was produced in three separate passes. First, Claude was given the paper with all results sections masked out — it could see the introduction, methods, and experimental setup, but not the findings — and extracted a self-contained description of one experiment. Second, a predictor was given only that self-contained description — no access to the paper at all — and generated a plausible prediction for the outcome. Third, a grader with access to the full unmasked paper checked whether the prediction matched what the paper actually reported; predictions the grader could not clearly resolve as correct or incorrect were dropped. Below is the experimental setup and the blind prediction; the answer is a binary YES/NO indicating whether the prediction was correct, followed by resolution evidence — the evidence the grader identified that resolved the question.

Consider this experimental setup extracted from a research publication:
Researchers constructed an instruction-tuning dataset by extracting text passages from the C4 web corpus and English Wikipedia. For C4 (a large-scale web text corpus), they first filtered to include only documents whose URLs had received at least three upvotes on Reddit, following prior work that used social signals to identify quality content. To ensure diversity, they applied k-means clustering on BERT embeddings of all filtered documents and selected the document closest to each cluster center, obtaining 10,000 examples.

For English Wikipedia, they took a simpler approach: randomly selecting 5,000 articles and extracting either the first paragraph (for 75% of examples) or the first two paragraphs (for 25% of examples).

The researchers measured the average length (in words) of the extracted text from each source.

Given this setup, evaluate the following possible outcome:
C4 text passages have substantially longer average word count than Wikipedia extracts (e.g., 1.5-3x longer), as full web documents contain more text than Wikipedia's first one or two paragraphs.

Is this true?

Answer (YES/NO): NO